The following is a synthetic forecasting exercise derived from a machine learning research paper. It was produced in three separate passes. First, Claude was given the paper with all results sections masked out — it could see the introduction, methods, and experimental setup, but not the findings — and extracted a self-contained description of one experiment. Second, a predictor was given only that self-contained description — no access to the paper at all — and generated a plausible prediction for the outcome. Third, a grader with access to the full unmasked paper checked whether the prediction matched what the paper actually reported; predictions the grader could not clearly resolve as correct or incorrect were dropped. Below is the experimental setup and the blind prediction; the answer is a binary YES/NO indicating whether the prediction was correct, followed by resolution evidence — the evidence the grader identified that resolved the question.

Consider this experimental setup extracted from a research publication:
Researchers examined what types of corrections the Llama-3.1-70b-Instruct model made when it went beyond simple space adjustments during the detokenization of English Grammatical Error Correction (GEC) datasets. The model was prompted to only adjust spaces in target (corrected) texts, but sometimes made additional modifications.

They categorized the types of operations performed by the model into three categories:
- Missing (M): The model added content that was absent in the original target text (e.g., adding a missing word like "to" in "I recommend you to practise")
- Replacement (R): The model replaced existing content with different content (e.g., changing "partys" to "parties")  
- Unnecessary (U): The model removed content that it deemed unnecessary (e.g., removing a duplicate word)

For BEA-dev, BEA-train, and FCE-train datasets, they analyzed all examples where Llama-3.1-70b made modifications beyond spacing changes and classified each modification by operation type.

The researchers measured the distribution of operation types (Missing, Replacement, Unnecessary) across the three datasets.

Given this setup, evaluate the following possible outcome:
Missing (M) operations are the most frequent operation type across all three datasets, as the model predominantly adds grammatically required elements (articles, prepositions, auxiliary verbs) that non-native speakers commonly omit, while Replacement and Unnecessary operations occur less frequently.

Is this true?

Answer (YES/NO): YES